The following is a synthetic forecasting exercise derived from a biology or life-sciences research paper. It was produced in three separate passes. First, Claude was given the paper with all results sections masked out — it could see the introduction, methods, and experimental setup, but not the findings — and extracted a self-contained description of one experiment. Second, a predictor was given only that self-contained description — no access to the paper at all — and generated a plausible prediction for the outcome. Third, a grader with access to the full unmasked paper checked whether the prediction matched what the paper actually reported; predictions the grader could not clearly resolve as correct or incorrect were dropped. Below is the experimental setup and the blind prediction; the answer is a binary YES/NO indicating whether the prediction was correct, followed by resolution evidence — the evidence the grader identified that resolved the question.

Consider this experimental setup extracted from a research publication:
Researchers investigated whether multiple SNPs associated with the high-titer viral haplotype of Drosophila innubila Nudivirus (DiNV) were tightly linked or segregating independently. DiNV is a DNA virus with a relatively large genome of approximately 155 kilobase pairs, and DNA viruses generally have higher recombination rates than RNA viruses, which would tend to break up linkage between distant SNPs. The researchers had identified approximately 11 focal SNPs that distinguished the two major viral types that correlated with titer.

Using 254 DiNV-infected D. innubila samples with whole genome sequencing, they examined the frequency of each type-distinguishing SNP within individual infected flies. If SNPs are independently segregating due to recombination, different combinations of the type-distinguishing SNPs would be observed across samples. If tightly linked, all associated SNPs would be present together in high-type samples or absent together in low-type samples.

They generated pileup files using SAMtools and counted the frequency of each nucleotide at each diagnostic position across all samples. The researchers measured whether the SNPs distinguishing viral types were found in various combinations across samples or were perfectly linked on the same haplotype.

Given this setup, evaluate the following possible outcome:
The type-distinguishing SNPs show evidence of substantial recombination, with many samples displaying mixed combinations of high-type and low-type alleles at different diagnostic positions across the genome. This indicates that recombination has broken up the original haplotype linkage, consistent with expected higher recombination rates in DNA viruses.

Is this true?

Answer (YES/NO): NO